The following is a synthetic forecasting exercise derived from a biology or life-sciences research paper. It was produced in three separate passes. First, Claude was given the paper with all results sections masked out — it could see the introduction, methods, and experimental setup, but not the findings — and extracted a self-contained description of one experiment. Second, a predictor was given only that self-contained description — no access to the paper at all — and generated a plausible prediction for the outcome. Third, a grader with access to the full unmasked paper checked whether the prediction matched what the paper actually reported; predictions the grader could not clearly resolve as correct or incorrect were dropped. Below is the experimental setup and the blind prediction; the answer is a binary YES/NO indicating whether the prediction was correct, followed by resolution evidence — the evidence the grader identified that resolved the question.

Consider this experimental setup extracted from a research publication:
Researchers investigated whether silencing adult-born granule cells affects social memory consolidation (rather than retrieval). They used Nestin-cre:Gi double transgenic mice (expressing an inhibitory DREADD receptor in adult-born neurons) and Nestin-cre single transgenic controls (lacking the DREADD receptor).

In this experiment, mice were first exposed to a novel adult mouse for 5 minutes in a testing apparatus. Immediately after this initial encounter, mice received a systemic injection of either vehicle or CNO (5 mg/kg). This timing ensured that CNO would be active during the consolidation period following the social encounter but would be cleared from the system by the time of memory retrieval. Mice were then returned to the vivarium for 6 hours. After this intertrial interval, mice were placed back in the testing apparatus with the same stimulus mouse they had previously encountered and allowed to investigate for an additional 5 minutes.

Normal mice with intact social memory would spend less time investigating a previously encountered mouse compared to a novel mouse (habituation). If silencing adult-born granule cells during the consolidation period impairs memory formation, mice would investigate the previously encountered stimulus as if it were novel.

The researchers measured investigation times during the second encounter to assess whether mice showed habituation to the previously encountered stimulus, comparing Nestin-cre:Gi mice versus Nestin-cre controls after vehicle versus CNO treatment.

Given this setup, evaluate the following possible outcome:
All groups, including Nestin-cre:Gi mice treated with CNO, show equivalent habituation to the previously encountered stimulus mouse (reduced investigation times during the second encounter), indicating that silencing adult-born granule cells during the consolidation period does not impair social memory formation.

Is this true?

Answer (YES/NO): YES